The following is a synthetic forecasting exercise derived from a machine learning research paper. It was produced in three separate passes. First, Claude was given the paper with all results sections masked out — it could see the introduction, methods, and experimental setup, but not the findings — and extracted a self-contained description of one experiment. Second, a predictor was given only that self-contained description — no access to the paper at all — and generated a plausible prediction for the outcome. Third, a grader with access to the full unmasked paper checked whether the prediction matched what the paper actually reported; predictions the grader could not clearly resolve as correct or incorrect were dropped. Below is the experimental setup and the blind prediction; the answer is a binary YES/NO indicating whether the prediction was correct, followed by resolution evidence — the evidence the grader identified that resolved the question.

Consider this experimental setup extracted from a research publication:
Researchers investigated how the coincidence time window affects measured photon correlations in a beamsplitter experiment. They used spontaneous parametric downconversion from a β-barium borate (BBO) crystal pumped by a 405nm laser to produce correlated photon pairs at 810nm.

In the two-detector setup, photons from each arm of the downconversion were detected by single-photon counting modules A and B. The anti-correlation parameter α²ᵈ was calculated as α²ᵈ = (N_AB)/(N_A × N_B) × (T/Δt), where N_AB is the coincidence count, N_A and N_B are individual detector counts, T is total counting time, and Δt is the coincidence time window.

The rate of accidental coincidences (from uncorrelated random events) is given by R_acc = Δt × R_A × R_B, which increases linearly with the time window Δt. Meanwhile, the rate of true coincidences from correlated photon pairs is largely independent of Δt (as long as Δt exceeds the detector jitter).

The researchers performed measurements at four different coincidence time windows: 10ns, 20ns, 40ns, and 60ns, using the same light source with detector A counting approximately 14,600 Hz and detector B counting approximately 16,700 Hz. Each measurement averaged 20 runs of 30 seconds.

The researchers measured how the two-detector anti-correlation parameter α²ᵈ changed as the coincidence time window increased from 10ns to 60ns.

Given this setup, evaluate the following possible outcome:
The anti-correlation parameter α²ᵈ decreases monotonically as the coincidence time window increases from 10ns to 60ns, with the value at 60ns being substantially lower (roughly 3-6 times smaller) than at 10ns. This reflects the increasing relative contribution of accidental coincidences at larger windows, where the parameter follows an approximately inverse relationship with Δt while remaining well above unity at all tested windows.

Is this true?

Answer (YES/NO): YES